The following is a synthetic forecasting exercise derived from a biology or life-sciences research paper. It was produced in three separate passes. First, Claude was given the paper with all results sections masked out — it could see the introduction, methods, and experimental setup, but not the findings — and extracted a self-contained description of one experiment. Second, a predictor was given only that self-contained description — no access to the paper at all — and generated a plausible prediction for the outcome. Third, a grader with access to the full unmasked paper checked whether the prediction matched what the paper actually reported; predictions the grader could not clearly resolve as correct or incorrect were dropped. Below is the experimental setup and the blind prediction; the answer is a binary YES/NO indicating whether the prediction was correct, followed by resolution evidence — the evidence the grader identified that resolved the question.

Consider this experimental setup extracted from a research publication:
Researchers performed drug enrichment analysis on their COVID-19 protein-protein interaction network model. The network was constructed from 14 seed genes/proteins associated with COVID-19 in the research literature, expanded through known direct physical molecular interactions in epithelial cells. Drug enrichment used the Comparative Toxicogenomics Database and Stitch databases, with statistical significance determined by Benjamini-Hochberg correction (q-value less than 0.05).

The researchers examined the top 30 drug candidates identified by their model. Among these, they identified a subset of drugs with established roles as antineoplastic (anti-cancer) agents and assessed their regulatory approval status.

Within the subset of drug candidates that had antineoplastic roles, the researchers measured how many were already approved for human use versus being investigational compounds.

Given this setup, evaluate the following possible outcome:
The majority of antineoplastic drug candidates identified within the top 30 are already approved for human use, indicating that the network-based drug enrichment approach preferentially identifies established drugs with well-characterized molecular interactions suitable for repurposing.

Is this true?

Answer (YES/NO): YES